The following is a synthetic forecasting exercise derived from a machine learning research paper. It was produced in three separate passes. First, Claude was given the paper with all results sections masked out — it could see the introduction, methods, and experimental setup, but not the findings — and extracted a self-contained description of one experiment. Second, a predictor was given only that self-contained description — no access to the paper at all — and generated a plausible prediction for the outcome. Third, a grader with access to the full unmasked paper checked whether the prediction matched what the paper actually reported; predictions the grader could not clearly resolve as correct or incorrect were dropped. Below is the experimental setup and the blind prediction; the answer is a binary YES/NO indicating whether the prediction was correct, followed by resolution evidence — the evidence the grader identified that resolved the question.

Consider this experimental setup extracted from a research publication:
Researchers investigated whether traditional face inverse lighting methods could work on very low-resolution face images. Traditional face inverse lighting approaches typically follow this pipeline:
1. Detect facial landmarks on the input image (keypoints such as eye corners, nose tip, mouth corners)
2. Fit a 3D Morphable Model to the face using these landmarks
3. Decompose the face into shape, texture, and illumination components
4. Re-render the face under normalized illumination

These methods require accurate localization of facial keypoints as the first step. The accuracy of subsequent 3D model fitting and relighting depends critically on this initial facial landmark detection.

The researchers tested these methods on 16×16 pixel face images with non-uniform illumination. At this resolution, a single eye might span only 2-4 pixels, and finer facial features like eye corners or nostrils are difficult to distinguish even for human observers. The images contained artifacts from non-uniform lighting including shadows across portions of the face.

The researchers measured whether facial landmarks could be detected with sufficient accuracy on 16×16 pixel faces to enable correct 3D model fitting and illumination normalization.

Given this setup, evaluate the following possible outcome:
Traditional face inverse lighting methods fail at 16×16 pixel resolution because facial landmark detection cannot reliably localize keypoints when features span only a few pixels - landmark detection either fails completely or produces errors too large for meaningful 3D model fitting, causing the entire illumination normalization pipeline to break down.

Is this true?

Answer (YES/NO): YES